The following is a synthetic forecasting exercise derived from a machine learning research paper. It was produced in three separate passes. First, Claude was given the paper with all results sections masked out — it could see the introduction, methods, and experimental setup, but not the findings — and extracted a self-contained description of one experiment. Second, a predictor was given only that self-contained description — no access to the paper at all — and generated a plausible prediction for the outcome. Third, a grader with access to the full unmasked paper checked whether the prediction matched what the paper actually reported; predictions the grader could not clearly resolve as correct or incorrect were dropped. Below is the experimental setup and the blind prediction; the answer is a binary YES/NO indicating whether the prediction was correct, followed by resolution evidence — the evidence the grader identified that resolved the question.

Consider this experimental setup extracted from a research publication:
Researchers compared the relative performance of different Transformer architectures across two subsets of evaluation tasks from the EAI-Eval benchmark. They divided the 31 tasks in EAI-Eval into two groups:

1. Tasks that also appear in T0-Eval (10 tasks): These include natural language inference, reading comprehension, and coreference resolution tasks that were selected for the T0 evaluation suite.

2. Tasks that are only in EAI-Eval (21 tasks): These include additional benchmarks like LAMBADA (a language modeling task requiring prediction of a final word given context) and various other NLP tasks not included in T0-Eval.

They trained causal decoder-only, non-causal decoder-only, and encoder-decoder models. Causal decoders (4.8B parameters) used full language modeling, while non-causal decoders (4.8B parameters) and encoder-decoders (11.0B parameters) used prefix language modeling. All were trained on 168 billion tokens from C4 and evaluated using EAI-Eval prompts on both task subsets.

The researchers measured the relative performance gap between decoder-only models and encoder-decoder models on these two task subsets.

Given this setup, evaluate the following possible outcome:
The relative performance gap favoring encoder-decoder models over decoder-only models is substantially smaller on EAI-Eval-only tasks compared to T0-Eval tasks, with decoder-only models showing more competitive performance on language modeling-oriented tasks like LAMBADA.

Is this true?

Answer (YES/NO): YES